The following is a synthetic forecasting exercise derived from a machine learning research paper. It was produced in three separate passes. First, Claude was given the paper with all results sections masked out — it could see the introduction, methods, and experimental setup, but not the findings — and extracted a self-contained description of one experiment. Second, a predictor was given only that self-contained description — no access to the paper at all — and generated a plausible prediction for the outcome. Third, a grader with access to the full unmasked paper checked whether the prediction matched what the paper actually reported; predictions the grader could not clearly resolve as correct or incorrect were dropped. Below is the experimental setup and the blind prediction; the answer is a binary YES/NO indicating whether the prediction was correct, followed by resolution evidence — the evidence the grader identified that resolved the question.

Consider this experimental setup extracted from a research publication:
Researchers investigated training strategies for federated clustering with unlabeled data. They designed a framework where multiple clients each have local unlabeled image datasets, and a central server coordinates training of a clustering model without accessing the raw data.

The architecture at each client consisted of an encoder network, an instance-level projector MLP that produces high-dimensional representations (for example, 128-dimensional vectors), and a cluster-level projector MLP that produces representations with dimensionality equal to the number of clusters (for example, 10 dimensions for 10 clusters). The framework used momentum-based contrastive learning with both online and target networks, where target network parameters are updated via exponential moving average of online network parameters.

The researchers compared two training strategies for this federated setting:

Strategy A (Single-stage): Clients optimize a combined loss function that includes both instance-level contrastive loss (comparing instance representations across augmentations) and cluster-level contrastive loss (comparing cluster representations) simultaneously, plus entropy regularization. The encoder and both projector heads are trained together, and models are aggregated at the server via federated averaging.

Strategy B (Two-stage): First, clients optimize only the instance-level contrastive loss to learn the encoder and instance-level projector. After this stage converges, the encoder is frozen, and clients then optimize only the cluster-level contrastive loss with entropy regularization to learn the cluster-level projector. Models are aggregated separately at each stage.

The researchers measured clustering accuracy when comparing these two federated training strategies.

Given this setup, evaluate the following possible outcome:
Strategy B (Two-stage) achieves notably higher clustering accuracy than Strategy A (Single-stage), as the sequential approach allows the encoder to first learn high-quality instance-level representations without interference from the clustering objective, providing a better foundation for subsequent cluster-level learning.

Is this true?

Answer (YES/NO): YES